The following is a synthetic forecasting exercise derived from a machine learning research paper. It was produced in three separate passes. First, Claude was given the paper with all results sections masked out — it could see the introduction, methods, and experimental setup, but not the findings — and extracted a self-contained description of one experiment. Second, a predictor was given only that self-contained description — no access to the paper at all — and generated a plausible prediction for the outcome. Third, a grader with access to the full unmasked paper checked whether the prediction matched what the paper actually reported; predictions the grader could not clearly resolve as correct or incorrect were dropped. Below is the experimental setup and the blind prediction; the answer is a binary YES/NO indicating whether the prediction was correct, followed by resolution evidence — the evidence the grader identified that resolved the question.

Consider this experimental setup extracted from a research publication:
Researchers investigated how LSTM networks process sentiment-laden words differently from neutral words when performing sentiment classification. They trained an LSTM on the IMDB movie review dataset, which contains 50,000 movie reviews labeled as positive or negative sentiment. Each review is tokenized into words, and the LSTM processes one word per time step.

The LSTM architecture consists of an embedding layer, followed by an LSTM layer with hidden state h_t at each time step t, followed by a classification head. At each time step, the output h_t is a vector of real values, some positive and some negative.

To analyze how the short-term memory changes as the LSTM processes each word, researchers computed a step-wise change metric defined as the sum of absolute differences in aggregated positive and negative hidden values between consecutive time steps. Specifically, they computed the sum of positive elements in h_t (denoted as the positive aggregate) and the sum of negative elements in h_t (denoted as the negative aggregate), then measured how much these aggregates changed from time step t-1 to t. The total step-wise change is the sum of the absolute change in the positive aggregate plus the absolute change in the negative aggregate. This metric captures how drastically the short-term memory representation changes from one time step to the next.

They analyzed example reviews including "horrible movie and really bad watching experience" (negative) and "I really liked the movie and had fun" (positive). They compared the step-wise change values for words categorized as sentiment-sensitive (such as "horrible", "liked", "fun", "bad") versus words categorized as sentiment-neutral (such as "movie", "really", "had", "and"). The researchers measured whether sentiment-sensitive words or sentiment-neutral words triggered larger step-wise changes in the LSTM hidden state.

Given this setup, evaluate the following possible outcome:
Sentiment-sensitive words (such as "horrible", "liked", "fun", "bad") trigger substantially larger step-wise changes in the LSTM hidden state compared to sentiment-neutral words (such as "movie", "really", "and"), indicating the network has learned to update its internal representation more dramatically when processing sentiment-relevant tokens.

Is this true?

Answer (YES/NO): YES